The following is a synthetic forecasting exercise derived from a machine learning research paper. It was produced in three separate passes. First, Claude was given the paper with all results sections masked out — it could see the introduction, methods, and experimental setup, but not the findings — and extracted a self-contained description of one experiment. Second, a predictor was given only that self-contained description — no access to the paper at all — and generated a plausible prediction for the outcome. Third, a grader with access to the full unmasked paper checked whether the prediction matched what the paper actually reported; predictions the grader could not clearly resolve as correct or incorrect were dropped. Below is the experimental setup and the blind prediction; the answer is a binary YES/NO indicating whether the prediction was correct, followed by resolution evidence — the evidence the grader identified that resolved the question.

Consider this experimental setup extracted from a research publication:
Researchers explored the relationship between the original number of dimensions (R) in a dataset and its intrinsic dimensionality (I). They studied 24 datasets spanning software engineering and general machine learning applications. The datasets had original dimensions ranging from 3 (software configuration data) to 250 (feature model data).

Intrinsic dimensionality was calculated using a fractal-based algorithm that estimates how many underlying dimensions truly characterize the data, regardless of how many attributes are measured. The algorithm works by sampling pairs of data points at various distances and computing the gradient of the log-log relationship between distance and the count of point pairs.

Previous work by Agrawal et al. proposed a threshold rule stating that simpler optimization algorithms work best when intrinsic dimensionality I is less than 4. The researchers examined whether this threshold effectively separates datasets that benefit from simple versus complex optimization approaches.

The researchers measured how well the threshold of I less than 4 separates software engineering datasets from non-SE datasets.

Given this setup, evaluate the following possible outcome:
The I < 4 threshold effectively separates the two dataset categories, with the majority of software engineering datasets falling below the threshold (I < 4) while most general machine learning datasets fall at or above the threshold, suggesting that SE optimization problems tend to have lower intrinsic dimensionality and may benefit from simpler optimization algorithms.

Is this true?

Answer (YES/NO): NO